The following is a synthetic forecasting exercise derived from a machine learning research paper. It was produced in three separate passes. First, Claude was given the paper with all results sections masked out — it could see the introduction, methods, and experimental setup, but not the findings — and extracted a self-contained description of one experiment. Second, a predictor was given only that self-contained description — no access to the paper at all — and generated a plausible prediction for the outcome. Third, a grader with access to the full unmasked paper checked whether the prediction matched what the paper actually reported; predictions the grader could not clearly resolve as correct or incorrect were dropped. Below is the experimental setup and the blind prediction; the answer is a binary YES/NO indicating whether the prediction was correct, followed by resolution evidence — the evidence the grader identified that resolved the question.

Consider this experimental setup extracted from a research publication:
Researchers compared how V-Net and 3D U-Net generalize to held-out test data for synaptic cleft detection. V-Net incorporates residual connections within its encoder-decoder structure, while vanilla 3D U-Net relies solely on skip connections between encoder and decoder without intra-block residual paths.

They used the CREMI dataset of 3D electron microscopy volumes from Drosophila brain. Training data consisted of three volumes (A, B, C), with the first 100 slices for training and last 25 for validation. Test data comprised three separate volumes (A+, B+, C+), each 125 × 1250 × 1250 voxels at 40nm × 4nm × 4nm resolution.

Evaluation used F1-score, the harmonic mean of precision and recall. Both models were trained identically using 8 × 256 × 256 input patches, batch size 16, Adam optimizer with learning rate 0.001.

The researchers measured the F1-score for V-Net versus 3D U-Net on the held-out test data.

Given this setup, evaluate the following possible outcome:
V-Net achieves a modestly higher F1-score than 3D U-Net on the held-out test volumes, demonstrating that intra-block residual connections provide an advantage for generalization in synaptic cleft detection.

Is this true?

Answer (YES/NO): NO